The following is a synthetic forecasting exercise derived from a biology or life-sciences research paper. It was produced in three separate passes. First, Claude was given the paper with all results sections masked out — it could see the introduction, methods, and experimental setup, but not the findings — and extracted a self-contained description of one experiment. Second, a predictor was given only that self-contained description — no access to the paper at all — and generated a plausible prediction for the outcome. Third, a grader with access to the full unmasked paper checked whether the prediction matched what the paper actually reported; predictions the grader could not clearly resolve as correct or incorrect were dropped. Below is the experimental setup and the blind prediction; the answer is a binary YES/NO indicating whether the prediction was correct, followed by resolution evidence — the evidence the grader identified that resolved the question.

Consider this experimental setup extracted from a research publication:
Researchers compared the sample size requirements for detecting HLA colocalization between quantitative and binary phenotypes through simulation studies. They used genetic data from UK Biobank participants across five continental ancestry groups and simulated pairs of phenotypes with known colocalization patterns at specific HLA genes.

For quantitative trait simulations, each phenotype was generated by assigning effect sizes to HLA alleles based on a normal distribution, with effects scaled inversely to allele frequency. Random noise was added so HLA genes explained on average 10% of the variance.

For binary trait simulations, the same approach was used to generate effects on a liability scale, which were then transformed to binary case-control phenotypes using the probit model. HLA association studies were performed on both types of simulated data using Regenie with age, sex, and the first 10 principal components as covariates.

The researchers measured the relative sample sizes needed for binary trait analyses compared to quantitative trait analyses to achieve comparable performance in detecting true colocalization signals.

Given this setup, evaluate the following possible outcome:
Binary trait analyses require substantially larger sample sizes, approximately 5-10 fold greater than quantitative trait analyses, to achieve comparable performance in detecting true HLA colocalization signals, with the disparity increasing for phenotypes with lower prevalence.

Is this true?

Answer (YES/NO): YES